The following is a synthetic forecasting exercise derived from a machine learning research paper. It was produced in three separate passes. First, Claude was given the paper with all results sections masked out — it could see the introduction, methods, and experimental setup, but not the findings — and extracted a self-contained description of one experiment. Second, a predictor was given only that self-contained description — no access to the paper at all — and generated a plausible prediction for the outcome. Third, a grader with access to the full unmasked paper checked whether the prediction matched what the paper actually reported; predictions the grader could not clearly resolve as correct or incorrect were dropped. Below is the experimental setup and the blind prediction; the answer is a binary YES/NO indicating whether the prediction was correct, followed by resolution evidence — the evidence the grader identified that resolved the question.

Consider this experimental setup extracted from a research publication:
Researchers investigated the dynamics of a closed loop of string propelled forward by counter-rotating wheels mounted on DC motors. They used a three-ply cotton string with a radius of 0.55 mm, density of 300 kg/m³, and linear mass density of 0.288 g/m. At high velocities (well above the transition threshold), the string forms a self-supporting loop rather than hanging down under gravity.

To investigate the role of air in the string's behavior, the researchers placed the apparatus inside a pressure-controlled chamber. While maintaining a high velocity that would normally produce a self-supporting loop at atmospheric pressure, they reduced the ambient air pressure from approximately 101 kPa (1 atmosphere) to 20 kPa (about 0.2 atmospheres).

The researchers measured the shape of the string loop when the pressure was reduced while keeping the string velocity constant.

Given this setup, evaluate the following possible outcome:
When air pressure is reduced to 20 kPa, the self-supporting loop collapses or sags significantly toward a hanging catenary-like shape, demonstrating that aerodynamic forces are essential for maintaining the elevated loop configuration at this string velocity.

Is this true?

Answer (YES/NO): YES